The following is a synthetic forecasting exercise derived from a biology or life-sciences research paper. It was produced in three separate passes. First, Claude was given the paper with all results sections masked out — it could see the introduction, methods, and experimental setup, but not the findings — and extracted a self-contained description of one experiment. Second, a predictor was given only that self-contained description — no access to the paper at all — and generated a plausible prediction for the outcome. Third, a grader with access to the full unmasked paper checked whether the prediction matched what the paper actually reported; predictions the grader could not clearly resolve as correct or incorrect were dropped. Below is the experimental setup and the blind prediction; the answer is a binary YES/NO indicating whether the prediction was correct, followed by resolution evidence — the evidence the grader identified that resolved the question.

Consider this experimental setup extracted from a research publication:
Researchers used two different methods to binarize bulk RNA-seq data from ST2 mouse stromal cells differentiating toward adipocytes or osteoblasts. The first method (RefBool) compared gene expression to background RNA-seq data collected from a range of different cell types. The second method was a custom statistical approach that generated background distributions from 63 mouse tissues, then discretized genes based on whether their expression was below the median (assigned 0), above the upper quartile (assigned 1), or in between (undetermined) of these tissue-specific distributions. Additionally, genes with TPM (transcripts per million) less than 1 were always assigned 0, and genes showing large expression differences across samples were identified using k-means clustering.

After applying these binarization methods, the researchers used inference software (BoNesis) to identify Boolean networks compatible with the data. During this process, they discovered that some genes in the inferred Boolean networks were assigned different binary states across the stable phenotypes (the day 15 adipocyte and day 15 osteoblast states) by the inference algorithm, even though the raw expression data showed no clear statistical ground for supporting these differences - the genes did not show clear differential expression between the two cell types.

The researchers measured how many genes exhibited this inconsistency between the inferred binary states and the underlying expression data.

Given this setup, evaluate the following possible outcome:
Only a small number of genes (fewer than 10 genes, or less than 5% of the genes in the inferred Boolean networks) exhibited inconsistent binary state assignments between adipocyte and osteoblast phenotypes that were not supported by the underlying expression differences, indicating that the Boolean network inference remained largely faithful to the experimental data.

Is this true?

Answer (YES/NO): NO